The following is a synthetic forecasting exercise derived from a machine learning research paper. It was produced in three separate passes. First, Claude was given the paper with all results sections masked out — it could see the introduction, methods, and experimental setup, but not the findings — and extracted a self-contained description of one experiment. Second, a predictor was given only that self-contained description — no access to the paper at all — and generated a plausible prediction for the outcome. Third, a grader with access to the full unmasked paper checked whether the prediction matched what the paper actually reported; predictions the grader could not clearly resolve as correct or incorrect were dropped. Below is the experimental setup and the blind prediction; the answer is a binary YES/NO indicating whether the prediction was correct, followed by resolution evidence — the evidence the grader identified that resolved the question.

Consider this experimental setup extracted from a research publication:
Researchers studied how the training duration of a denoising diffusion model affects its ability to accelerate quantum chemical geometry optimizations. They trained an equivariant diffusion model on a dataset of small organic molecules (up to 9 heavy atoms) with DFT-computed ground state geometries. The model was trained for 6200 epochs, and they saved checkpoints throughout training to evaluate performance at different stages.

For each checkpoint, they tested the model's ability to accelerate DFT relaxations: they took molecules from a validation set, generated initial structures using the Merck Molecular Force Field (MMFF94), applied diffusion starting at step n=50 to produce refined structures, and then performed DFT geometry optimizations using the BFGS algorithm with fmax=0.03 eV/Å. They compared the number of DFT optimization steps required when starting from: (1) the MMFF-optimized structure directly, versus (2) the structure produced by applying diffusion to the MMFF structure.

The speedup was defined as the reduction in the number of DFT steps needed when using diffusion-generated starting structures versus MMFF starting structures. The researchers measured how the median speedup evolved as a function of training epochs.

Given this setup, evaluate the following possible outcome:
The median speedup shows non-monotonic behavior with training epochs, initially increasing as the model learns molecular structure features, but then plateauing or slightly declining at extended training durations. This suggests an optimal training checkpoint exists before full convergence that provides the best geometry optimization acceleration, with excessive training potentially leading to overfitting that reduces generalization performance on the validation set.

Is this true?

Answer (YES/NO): NO